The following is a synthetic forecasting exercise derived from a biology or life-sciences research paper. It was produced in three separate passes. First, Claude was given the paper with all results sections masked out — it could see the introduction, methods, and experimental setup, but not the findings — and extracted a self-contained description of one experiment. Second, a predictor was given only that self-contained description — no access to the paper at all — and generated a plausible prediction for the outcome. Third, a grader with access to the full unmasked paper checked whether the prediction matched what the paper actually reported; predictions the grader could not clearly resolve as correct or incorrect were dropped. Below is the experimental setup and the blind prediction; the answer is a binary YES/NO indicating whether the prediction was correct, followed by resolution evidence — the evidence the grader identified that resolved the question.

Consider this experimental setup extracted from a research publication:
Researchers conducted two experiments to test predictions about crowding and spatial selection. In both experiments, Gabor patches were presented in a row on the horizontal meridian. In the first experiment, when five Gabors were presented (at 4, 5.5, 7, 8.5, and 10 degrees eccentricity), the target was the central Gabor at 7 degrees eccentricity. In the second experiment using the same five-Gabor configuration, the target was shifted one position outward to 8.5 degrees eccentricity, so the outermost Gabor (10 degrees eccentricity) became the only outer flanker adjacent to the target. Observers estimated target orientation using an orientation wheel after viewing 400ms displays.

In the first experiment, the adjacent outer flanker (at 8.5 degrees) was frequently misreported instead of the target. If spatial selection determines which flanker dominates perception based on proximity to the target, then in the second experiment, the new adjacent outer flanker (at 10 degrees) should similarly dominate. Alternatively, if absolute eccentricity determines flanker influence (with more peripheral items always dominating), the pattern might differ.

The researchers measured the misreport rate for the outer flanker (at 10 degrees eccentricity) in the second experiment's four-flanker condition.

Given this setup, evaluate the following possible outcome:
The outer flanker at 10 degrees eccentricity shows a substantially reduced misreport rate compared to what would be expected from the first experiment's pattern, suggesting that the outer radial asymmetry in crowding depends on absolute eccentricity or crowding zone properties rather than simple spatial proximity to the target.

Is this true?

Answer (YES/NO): NO